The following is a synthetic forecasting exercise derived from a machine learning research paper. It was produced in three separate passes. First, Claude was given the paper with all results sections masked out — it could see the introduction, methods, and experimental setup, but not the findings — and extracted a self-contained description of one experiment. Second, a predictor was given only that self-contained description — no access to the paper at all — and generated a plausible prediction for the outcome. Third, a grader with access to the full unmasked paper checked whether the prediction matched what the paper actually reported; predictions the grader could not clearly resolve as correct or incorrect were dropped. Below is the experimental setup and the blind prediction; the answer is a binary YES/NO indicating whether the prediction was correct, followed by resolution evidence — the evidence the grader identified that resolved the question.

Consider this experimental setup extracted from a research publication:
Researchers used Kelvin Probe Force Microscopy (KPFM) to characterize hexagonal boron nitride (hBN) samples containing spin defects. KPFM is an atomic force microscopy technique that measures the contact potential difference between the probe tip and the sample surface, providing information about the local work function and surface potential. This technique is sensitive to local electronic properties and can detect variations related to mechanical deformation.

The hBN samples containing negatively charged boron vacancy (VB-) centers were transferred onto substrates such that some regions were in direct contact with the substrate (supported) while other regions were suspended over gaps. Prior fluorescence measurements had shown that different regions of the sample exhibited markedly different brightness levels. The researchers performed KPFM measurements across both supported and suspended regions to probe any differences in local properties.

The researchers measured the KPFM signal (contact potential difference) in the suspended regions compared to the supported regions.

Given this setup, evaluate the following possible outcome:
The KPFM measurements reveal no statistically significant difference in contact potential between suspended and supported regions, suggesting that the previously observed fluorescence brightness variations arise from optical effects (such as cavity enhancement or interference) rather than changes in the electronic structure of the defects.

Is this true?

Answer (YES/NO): NO